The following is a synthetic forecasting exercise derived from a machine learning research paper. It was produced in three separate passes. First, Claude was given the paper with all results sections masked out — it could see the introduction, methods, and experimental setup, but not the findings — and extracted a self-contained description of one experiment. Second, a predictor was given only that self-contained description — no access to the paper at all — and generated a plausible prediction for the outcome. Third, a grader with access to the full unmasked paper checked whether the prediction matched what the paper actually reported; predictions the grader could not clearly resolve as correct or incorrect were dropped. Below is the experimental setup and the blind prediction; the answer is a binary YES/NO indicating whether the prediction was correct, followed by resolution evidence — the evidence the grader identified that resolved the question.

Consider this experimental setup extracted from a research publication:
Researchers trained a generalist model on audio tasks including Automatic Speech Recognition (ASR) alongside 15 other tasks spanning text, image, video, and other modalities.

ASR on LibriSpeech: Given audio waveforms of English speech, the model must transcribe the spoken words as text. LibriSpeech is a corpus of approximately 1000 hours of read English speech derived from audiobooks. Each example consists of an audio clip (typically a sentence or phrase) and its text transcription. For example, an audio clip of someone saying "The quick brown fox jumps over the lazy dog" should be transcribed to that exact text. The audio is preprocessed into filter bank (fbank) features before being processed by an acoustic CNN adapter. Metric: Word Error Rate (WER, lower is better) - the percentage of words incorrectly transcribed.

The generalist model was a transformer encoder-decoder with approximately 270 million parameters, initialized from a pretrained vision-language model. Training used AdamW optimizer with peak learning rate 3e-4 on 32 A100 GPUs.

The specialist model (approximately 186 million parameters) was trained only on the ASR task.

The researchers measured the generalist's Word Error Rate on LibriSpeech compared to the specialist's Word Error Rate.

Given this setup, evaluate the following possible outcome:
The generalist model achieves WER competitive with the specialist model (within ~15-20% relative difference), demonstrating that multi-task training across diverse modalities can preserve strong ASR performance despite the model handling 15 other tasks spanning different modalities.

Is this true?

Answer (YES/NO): YES